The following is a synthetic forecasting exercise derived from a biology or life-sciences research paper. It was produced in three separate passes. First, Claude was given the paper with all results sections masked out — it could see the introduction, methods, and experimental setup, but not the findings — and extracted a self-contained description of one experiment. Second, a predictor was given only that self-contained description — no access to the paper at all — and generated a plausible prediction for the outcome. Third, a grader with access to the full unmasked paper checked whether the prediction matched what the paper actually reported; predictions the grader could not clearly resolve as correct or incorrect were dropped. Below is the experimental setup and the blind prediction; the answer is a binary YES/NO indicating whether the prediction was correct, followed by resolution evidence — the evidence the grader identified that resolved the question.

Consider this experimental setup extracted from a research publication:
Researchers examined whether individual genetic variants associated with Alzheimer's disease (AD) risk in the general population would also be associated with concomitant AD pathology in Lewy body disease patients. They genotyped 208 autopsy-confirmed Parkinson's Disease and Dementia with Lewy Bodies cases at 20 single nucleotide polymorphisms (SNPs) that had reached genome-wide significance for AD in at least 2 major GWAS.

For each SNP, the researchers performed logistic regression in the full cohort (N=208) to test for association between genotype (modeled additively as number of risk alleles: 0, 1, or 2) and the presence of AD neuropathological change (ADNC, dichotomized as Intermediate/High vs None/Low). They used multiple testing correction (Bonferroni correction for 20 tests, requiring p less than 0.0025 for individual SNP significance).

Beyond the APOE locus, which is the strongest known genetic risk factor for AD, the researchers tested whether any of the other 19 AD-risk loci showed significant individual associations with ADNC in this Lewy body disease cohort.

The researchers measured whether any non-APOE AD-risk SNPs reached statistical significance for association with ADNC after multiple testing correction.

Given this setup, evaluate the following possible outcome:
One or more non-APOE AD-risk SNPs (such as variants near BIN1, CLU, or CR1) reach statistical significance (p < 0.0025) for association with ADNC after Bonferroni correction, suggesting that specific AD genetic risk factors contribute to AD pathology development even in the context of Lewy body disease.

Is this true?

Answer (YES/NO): NO